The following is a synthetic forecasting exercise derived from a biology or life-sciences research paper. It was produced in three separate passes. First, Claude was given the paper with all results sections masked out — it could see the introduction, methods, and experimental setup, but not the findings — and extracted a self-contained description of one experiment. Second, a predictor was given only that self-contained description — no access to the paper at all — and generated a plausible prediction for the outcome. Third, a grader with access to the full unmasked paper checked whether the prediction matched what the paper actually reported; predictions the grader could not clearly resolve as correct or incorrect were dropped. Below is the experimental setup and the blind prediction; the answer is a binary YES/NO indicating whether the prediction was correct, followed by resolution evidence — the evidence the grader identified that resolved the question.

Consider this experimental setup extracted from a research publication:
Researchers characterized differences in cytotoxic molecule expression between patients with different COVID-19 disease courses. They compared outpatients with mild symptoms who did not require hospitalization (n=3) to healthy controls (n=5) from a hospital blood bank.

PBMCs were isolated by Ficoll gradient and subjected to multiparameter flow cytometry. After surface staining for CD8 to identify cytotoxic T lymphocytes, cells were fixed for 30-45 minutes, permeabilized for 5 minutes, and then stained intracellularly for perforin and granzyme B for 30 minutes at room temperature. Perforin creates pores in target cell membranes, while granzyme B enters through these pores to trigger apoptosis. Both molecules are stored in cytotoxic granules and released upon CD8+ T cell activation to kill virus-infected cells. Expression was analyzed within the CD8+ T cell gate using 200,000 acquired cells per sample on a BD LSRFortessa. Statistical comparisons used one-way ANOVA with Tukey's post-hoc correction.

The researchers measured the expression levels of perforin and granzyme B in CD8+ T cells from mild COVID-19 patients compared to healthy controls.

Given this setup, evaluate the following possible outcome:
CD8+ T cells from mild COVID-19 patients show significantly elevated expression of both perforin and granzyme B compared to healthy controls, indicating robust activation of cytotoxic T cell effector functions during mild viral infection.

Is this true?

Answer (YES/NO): NO